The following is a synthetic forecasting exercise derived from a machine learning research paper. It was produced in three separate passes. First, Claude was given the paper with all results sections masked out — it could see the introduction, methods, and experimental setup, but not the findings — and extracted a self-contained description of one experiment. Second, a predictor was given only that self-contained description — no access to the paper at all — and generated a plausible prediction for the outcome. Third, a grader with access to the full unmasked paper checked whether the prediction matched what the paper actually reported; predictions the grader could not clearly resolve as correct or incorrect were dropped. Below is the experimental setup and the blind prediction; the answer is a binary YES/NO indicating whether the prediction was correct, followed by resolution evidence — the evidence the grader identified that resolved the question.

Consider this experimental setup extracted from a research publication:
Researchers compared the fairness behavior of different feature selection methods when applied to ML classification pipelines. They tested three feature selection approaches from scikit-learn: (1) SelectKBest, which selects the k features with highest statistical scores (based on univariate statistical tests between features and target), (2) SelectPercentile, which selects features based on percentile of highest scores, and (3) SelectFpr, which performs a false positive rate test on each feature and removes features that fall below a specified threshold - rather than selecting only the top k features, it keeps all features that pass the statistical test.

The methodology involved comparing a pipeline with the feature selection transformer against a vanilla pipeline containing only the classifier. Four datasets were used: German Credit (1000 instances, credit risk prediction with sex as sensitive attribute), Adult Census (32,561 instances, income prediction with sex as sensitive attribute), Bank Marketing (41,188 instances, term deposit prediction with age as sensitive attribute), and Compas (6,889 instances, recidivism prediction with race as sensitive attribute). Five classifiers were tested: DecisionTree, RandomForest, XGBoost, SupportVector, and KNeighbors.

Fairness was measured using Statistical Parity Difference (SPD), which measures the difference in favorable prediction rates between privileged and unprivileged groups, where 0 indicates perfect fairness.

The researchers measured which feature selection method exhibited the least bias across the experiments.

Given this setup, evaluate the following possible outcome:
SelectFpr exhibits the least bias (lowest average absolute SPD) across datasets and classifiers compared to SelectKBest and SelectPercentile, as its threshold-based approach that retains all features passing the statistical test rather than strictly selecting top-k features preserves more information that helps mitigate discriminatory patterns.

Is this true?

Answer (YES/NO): YES